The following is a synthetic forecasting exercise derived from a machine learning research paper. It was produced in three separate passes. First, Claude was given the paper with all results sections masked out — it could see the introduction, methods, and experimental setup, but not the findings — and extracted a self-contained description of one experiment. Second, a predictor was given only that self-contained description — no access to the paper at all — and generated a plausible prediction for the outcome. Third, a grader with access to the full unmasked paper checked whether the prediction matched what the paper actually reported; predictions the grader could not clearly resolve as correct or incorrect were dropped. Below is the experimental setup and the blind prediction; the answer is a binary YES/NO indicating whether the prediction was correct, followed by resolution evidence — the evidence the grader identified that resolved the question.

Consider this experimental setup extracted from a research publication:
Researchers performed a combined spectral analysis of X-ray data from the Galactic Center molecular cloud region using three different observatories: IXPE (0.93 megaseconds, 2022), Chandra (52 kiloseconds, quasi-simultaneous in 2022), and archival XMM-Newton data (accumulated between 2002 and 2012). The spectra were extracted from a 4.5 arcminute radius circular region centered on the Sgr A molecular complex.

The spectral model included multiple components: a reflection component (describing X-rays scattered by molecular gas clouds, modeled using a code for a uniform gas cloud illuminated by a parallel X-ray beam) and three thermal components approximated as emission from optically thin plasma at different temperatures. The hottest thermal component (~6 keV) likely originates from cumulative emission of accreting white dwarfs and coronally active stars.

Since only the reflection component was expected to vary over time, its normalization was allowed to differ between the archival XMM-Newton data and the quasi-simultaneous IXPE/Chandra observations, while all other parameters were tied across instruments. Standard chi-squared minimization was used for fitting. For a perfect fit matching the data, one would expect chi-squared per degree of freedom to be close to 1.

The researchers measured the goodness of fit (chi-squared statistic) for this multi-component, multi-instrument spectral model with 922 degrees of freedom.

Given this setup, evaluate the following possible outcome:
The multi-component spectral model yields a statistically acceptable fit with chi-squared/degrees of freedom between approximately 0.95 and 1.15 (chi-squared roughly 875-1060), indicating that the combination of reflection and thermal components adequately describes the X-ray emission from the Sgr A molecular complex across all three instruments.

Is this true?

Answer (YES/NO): NO